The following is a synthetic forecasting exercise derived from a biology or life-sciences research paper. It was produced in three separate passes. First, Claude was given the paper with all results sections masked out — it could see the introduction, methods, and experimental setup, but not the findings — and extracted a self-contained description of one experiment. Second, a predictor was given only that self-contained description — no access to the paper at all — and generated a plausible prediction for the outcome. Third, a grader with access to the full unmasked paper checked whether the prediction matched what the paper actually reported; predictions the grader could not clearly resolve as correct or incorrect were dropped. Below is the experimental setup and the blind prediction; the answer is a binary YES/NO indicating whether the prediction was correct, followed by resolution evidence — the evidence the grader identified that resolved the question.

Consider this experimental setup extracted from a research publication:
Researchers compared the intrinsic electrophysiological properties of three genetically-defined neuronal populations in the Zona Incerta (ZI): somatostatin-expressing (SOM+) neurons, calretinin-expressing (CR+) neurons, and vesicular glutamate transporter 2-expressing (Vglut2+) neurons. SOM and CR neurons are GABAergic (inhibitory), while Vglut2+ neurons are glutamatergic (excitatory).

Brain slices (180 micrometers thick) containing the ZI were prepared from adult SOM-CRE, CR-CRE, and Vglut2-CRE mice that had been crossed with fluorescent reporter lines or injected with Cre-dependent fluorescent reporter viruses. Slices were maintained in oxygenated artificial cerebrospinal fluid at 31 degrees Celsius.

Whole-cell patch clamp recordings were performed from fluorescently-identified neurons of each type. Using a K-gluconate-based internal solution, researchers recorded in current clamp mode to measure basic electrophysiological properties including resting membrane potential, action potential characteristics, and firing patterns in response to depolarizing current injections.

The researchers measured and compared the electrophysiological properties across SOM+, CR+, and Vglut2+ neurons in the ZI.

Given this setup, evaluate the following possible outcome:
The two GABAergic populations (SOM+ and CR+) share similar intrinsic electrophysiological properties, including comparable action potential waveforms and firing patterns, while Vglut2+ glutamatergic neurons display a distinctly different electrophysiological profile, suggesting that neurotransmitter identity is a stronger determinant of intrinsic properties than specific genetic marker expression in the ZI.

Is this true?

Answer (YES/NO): NO